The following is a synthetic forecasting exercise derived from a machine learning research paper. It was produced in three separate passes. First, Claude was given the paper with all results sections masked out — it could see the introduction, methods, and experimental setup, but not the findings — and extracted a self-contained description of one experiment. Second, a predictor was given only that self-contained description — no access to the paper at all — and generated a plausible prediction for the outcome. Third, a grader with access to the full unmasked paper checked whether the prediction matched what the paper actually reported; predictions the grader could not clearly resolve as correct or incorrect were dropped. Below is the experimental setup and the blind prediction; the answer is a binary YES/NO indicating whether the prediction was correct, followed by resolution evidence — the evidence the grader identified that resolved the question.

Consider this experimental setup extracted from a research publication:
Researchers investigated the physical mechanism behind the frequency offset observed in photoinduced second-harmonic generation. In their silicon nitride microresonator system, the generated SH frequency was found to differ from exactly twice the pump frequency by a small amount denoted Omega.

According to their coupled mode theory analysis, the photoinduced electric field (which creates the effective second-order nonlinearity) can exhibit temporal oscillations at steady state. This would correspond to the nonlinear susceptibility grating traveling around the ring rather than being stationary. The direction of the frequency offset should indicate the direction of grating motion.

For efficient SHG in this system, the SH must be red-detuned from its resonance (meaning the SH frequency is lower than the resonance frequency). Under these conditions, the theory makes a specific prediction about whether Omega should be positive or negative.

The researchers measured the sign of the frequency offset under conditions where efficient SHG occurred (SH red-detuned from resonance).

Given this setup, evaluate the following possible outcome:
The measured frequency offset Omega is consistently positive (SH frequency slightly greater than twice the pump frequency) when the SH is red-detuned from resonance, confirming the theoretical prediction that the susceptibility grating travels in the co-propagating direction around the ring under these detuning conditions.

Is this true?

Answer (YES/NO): NO